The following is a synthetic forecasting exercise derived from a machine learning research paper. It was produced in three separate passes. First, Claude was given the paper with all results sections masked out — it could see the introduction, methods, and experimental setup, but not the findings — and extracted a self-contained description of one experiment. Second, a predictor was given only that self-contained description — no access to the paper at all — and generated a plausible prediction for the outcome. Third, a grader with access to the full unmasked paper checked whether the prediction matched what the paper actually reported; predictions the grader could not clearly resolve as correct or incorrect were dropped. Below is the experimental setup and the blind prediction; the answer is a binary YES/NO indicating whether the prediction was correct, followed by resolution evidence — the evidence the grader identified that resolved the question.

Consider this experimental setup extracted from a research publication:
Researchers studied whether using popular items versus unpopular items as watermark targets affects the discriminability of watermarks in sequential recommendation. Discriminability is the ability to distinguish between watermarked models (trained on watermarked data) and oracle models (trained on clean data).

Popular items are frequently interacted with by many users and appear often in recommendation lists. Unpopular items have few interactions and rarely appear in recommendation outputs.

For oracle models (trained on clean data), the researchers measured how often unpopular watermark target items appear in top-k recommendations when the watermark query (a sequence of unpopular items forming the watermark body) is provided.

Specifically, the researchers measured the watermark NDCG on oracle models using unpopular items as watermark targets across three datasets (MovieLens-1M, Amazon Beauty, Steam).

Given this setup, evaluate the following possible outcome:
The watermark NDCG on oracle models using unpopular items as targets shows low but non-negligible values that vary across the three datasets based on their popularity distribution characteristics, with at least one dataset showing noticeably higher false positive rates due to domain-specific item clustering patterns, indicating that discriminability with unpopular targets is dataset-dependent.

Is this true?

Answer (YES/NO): NO